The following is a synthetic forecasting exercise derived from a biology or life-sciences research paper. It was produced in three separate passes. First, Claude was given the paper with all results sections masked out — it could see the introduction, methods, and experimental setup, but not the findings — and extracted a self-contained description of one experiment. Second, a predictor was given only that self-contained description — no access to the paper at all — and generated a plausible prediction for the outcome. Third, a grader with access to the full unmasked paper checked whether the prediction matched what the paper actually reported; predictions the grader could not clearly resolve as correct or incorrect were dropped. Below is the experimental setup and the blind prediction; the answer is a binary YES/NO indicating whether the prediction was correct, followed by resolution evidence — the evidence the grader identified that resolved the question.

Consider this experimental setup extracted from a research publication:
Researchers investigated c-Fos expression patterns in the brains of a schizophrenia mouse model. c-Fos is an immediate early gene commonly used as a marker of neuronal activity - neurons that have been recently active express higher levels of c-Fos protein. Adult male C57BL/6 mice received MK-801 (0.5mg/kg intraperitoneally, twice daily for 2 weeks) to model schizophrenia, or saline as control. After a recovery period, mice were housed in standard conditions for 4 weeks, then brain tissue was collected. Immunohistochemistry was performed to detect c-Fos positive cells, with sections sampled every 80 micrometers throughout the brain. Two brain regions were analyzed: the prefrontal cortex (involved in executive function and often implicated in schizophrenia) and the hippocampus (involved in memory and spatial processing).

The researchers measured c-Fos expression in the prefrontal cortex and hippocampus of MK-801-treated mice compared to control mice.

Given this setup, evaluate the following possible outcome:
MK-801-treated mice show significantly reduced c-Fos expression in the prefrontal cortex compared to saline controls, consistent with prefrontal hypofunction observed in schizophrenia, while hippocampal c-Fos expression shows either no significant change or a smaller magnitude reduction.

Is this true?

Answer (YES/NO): NO